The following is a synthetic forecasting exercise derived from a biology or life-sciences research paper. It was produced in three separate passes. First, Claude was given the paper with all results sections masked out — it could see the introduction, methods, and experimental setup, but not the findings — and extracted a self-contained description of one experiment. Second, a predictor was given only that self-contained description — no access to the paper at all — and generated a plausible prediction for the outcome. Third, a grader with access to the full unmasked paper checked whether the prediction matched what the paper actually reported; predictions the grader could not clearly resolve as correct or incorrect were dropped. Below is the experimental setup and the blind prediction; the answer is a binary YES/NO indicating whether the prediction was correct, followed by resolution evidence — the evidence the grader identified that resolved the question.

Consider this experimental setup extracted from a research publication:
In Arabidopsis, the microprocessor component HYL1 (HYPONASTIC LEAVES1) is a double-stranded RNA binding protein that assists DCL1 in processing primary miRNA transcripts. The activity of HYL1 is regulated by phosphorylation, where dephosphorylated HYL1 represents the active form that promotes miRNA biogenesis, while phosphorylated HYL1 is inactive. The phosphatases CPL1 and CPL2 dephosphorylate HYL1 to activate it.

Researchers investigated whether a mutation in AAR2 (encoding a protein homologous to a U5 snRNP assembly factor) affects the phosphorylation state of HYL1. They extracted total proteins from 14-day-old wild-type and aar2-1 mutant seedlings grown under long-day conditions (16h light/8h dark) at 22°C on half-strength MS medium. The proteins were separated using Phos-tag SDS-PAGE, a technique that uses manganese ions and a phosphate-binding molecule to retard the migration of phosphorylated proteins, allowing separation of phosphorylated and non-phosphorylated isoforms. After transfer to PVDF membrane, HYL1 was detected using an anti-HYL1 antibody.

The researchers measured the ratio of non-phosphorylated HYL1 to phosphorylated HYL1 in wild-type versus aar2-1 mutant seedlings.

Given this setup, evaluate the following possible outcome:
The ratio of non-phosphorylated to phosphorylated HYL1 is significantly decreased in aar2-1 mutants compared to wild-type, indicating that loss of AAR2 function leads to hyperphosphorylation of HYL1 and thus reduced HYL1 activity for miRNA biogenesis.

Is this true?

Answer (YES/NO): YES